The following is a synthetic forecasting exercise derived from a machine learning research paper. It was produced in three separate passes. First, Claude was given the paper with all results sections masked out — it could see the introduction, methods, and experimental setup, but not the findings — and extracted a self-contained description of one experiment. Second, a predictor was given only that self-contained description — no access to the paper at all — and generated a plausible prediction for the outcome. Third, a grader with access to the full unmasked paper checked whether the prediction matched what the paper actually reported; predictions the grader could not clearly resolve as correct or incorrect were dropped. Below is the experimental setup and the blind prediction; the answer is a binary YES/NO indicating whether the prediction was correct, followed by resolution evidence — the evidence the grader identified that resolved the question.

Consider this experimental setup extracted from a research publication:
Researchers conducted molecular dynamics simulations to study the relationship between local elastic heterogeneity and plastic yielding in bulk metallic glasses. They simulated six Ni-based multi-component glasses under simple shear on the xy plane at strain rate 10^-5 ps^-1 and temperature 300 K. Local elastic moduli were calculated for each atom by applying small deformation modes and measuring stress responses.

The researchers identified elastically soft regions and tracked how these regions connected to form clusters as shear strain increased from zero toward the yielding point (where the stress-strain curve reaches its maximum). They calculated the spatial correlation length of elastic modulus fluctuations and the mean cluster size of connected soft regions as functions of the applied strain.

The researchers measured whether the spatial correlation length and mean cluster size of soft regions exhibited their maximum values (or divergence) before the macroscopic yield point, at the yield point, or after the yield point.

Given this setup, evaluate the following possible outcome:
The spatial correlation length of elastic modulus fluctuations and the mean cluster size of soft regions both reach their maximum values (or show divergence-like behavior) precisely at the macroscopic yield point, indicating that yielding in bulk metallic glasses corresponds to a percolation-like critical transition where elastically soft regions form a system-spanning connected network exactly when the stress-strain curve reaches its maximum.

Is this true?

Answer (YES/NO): NO